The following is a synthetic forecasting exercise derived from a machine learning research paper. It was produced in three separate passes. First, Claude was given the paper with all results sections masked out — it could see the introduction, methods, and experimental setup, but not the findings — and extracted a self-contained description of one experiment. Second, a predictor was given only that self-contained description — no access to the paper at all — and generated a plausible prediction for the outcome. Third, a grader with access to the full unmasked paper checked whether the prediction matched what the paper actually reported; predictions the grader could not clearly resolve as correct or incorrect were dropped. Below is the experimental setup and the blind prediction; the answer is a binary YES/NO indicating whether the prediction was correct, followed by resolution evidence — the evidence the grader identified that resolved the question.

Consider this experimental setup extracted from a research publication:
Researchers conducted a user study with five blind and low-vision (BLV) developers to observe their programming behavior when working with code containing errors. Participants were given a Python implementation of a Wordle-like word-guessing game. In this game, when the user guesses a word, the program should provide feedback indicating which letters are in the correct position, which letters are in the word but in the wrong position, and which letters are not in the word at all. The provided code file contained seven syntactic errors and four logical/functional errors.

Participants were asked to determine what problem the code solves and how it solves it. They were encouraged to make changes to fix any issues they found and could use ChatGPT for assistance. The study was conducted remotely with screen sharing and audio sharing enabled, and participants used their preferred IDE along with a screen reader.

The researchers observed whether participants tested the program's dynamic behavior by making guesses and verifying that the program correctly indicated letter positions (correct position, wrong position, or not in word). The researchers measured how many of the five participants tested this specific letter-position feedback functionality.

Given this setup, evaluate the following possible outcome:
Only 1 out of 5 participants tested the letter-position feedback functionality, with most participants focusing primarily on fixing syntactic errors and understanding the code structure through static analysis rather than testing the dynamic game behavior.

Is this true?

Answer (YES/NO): YES